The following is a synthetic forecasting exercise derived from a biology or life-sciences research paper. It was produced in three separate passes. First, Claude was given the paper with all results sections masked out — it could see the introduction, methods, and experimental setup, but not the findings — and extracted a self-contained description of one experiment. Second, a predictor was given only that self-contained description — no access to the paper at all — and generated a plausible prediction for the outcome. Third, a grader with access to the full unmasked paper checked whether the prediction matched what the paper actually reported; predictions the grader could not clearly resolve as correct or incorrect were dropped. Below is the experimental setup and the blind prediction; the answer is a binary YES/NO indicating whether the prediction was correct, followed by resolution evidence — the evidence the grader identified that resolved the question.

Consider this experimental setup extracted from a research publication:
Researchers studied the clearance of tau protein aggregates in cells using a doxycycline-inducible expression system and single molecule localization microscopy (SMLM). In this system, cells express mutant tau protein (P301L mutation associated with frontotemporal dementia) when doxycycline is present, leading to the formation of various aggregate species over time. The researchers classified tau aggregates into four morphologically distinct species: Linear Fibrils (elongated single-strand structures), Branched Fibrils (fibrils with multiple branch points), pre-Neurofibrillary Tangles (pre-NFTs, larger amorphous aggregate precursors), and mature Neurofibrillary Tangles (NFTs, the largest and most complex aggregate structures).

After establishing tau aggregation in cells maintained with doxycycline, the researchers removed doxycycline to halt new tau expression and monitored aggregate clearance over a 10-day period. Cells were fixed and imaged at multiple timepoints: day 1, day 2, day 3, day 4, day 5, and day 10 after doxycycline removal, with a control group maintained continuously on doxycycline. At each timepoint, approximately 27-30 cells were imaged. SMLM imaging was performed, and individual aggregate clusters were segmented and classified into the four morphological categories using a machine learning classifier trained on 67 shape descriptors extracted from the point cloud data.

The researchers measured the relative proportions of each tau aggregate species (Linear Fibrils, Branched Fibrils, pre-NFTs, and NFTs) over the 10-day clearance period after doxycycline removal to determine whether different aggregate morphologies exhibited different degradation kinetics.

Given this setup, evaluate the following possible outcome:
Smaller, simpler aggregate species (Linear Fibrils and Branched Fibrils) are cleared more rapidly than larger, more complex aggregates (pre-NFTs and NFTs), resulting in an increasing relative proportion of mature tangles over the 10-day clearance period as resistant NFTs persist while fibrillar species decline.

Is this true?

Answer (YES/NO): NO